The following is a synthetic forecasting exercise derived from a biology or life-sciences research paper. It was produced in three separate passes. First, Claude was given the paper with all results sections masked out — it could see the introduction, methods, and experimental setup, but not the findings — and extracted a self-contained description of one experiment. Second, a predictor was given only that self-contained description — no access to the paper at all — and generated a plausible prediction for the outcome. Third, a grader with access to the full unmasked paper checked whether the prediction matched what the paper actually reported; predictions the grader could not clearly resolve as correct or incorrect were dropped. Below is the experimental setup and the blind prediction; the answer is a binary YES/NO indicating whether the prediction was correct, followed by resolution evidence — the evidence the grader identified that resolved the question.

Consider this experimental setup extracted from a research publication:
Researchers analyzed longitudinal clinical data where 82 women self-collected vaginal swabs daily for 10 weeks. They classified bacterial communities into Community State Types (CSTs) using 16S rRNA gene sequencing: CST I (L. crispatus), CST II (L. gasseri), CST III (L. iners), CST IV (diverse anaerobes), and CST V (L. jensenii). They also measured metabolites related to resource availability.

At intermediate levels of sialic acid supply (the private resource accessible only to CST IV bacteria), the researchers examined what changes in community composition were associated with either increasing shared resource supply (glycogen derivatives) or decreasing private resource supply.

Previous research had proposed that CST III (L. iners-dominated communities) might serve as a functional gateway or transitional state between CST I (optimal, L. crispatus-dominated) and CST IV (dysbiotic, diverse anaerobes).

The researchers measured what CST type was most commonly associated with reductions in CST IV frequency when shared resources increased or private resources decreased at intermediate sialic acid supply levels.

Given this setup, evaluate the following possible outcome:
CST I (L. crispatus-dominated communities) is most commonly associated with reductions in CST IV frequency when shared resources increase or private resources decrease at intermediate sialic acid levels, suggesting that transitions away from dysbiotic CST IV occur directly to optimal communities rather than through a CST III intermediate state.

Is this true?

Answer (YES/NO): NO